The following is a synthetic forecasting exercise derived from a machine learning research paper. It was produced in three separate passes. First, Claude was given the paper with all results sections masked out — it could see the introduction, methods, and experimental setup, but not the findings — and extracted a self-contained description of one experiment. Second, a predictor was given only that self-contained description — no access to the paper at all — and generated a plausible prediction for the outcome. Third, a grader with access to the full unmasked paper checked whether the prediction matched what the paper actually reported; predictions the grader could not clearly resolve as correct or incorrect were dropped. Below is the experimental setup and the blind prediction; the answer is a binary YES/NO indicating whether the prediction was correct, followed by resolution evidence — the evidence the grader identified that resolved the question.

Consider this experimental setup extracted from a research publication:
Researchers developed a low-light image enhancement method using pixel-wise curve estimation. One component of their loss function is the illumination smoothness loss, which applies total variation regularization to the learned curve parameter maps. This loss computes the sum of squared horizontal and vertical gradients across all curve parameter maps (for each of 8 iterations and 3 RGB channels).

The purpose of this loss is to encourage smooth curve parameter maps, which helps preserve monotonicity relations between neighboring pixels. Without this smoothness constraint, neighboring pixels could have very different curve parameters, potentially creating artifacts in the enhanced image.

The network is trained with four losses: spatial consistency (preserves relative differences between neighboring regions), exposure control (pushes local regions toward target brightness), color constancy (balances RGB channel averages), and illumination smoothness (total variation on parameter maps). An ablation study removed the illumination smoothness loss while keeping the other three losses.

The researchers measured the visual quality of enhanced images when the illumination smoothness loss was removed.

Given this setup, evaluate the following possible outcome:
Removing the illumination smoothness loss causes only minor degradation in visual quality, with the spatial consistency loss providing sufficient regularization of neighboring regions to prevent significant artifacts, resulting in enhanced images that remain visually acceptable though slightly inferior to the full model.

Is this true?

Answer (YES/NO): NO